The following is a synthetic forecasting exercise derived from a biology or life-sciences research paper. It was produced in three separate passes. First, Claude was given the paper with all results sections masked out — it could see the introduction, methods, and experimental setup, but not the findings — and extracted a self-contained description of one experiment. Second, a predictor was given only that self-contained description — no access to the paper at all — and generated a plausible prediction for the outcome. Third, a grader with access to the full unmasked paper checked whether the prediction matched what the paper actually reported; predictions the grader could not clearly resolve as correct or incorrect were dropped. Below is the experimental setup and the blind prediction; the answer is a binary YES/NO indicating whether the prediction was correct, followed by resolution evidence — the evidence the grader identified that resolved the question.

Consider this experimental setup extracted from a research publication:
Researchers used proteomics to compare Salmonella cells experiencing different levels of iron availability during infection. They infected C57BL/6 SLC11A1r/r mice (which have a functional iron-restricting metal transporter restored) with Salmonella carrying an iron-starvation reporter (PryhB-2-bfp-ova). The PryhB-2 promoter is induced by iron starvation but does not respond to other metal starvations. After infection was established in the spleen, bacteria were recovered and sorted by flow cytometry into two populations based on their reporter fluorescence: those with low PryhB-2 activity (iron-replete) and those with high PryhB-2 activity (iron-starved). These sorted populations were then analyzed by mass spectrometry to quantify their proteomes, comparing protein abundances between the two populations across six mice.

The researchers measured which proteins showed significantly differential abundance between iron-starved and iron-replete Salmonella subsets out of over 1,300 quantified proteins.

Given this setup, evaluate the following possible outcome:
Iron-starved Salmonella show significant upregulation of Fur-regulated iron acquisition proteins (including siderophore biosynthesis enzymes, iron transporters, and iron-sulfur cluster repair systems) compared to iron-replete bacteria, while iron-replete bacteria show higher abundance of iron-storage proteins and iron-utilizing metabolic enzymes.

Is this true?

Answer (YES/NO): NO